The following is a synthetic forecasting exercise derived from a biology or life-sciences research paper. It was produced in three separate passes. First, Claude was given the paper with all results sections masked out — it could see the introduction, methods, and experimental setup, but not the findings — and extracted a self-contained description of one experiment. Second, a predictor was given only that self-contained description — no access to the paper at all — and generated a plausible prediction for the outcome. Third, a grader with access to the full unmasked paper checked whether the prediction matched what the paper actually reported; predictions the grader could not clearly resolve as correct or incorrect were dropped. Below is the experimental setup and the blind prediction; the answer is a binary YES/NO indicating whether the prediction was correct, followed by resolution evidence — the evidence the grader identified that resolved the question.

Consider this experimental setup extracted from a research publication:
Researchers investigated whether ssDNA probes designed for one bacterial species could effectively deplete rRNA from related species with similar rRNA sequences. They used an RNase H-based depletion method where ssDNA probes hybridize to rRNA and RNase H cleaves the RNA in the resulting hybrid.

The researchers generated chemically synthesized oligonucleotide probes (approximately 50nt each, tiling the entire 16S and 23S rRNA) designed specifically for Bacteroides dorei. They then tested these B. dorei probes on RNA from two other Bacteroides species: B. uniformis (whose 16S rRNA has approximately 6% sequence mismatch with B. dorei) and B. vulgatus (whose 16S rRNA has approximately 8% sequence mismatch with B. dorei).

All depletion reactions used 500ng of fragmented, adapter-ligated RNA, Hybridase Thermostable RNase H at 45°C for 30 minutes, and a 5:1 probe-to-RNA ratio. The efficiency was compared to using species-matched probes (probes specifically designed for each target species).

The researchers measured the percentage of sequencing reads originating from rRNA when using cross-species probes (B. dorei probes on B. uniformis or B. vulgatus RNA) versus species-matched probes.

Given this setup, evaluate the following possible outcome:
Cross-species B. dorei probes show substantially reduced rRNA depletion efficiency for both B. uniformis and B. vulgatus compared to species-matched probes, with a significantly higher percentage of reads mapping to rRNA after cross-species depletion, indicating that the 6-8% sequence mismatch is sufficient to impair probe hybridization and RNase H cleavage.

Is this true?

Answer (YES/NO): NO